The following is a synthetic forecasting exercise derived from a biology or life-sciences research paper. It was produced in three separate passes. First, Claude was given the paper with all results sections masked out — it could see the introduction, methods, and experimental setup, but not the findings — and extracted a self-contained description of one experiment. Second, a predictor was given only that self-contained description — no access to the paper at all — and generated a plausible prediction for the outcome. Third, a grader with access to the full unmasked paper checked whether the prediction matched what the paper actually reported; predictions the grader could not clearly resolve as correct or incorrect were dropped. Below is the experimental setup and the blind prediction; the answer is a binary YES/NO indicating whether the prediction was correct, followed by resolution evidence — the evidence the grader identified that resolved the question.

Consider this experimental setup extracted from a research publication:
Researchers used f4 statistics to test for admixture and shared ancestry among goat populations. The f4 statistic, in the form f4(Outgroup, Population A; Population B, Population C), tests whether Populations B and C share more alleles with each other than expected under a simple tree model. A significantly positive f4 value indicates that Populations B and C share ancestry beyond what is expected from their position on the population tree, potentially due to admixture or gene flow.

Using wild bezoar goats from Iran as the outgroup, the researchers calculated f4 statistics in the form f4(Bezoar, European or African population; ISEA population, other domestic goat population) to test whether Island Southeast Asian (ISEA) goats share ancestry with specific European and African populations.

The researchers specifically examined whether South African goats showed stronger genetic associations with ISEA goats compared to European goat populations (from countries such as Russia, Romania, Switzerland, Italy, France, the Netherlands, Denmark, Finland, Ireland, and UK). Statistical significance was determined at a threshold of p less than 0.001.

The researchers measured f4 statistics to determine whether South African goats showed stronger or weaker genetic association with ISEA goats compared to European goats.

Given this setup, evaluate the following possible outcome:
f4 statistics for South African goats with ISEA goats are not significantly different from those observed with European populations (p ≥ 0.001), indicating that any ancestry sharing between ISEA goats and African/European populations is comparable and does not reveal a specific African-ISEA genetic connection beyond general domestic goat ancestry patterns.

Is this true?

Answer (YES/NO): NO